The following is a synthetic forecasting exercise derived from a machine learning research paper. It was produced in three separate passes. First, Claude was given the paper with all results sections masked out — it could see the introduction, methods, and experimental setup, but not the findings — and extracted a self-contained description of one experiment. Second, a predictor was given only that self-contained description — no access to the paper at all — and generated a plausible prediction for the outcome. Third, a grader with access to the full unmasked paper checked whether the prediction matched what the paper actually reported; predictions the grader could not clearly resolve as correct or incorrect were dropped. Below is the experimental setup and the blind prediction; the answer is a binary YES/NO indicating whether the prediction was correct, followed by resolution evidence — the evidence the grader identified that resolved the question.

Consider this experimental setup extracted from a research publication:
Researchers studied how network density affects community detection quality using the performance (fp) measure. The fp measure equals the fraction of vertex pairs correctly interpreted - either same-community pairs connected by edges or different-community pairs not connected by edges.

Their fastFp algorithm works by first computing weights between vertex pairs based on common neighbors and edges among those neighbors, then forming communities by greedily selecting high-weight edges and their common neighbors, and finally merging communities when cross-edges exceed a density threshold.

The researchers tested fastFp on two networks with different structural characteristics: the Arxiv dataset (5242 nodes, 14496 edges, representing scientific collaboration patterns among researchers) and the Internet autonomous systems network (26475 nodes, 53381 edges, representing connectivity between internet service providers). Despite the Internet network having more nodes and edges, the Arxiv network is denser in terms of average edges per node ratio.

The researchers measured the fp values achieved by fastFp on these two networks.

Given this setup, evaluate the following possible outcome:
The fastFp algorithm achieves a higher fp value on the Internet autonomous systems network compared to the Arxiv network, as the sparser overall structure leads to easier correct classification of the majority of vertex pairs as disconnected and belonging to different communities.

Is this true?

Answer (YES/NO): NO